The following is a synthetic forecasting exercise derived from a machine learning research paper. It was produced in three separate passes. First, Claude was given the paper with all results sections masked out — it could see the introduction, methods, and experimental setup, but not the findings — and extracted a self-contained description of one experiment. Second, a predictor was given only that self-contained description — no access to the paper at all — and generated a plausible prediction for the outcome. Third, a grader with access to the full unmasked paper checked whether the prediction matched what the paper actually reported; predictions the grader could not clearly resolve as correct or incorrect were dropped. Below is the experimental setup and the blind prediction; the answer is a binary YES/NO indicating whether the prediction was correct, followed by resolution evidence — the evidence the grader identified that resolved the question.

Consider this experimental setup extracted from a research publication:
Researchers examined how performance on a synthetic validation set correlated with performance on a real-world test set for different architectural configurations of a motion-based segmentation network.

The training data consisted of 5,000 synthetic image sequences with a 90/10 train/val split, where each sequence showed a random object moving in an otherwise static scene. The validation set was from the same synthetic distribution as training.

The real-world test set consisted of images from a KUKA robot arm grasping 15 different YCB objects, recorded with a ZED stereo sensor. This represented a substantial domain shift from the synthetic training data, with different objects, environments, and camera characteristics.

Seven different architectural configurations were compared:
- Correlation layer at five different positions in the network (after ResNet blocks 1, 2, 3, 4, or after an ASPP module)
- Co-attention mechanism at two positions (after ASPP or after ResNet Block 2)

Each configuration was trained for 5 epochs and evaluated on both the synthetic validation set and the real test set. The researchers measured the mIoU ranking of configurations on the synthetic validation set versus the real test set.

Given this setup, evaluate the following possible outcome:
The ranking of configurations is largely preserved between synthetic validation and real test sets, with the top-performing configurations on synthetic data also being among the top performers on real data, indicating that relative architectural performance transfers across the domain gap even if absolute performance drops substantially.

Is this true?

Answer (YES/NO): YES